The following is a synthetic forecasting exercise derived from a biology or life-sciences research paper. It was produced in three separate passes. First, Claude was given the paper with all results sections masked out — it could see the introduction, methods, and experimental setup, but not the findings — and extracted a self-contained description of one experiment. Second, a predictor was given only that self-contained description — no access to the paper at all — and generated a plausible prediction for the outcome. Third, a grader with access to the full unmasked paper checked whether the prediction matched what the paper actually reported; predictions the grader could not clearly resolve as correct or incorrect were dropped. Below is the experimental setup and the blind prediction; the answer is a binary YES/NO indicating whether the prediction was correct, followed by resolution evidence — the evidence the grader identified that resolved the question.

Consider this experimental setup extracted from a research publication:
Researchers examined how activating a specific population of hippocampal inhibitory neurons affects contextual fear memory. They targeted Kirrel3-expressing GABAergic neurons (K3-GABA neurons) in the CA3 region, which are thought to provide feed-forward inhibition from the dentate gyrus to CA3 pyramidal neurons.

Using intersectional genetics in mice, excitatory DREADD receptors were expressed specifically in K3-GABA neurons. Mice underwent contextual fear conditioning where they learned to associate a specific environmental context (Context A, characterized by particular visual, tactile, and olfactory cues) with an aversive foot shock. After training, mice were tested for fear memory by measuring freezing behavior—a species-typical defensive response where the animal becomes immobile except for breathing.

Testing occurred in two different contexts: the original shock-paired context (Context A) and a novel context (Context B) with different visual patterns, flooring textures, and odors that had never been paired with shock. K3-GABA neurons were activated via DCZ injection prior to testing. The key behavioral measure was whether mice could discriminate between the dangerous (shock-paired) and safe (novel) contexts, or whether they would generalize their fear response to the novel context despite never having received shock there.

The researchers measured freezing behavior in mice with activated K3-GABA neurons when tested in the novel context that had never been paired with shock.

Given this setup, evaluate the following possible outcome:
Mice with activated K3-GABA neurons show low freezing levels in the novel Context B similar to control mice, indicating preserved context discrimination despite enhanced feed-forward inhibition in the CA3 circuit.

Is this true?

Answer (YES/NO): NO